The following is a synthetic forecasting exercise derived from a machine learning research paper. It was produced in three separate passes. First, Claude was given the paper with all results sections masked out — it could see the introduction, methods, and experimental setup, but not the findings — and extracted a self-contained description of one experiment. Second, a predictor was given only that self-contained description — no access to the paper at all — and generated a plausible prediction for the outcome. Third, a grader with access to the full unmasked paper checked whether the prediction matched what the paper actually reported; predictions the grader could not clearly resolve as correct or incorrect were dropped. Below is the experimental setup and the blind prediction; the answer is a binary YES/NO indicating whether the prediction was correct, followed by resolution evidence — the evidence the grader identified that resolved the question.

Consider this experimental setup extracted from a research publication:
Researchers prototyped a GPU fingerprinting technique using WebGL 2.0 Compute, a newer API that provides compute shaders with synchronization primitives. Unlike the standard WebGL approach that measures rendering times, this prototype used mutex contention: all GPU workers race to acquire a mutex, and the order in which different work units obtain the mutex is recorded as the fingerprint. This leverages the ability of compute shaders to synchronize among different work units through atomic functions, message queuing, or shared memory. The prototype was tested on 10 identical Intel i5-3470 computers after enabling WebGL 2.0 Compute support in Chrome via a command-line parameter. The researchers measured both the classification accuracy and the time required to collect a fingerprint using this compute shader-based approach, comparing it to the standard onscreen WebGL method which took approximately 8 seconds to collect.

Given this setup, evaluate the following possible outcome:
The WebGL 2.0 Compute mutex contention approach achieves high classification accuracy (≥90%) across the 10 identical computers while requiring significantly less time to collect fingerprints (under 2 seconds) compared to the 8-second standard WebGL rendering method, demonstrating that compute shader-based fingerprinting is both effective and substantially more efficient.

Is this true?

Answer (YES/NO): YES